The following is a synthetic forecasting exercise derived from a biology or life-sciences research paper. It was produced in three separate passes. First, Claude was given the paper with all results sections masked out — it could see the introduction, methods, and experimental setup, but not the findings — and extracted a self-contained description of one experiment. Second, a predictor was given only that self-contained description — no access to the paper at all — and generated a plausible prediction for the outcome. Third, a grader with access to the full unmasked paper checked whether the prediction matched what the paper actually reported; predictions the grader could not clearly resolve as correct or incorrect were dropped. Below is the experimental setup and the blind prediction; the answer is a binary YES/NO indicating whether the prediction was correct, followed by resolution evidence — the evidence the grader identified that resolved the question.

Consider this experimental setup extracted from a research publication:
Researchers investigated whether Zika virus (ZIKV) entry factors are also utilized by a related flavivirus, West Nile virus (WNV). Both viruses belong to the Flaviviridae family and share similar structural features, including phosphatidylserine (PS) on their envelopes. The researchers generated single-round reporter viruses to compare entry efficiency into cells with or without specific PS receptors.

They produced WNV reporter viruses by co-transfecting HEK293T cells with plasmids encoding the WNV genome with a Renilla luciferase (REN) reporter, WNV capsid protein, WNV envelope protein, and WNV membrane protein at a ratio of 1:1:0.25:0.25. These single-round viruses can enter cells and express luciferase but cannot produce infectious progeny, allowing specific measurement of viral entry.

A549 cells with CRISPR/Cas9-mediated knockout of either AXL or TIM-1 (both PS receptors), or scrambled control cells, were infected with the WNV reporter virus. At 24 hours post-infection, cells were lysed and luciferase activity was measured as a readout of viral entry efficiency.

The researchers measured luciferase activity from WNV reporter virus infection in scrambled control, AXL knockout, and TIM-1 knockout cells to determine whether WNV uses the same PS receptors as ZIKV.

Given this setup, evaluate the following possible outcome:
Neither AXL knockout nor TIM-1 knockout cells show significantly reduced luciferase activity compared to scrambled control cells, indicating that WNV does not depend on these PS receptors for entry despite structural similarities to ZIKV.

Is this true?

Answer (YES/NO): NO